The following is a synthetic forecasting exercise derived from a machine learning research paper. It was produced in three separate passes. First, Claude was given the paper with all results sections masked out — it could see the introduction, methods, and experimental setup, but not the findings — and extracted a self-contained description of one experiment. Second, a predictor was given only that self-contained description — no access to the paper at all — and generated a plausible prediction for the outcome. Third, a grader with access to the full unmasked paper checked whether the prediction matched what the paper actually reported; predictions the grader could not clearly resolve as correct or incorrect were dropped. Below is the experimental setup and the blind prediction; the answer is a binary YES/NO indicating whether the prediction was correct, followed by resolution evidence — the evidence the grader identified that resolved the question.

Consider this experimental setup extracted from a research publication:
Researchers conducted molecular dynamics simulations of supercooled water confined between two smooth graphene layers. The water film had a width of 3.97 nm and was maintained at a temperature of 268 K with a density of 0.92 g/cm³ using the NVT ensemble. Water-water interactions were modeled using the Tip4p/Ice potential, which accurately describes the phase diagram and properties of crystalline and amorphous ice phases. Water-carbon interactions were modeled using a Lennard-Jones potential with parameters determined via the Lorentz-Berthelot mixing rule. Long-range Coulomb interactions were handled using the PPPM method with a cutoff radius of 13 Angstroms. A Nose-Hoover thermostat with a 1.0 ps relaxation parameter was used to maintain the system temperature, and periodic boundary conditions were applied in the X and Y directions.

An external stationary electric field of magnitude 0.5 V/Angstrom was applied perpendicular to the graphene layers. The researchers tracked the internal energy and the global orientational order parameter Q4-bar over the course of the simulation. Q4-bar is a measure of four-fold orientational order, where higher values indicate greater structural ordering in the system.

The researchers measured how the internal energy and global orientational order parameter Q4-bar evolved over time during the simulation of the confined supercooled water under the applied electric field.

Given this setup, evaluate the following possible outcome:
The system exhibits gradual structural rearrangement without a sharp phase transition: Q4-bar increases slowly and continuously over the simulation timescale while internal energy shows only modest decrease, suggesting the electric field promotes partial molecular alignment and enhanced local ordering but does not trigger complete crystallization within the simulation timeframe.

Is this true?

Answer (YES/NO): NO